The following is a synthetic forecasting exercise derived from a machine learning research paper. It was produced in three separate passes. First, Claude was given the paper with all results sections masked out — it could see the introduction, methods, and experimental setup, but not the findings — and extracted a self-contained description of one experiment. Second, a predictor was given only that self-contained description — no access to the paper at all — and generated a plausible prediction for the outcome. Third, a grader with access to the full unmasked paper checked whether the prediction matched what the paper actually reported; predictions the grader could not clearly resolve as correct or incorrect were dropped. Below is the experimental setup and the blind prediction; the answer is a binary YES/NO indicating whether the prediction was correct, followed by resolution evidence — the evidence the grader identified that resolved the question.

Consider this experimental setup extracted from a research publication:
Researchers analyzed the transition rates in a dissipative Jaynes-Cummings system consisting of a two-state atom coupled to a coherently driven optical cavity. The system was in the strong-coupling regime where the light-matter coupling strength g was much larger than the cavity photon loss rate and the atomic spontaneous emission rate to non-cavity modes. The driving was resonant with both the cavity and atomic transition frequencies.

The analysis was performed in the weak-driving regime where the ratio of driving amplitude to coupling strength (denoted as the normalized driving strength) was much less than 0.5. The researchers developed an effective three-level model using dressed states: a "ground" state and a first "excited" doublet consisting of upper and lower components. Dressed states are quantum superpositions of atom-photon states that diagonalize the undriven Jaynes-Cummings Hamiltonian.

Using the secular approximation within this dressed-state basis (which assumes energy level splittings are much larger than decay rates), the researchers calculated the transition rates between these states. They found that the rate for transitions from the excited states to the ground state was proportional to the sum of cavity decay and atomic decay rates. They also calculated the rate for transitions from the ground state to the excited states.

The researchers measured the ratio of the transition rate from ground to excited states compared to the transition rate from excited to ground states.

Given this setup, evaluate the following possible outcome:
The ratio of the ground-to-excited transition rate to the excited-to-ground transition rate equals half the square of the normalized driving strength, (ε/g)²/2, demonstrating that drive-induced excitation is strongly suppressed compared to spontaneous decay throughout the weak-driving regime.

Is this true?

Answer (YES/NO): NO